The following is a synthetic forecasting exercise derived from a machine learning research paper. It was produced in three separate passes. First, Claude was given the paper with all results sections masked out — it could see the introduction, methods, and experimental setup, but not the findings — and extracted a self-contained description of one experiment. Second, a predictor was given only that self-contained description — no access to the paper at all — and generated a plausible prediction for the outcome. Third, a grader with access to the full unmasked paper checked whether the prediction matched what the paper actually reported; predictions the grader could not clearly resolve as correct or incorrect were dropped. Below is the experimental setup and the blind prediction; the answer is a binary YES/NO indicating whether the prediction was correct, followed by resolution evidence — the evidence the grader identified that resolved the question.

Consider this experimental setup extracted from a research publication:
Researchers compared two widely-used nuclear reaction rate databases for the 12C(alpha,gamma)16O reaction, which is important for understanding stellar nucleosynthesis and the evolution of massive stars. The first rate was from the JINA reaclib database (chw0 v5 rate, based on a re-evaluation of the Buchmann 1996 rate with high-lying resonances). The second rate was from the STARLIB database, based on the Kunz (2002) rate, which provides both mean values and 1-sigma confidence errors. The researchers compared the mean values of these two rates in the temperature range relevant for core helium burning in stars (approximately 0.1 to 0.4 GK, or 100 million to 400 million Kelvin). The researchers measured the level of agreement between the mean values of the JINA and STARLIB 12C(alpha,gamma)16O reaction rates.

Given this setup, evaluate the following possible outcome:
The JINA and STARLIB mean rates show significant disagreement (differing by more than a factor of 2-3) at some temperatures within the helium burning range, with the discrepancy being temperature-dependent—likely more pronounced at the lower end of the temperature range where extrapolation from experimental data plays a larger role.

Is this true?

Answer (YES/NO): NO